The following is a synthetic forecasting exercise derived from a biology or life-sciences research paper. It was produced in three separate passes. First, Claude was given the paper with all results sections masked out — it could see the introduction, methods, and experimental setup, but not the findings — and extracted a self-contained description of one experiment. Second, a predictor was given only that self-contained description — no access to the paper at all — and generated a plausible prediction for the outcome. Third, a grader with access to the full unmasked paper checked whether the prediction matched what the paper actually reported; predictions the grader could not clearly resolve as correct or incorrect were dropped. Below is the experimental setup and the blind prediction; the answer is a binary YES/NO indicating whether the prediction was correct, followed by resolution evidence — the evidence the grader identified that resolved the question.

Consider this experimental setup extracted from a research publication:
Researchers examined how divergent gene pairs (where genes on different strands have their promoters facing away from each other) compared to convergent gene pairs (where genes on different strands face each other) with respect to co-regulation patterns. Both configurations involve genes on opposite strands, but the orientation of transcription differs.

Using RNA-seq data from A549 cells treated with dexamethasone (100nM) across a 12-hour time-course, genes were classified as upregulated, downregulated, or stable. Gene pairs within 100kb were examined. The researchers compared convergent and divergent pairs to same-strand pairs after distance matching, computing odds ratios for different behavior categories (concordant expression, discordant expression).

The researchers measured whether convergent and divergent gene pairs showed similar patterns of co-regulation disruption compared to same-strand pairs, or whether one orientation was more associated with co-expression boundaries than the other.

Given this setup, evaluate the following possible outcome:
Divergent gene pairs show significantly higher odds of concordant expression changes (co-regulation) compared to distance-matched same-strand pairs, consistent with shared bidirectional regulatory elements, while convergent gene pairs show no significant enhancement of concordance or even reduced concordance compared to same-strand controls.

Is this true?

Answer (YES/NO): NO